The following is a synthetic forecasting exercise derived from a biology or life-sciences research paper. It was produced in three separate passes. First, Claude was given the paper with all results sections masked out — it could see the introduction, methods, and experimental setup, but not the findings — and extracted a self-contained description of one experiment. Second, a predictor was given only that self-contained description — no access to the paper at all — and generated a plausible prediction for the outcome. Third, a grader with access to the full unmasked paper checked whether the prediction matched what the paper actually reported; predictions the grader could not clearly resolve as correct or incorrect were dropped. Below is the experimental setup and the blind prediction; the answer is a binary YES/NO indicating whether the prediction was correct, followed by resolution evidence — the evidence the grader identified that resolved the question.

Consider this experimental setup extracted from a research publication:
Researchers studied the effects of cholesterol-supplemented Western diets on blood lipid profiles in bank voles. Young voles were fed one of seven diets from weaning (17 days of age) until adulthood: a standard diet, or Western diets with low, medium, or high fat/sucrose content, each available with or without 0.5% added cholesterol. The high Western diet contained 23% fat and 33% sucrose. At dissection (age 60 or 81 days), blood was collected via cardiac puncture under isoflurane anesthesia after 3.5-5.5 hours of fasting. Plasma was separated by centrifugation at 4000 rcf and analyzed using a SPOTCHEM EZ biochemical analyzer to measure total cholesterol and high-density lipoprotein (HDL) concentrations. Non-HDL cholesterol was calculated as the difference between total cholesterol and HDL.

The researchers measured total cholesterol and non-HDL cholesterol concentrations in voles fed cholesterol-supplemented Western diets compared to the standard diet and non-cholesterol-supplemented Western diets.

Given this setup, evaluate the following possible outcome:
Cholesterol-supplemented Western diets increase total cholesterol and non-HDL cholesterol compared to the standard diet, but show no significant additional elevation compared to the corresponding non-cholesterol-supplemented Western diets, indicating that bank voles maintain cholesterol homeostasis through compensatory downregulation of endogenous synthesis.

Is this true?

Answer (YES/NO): NO